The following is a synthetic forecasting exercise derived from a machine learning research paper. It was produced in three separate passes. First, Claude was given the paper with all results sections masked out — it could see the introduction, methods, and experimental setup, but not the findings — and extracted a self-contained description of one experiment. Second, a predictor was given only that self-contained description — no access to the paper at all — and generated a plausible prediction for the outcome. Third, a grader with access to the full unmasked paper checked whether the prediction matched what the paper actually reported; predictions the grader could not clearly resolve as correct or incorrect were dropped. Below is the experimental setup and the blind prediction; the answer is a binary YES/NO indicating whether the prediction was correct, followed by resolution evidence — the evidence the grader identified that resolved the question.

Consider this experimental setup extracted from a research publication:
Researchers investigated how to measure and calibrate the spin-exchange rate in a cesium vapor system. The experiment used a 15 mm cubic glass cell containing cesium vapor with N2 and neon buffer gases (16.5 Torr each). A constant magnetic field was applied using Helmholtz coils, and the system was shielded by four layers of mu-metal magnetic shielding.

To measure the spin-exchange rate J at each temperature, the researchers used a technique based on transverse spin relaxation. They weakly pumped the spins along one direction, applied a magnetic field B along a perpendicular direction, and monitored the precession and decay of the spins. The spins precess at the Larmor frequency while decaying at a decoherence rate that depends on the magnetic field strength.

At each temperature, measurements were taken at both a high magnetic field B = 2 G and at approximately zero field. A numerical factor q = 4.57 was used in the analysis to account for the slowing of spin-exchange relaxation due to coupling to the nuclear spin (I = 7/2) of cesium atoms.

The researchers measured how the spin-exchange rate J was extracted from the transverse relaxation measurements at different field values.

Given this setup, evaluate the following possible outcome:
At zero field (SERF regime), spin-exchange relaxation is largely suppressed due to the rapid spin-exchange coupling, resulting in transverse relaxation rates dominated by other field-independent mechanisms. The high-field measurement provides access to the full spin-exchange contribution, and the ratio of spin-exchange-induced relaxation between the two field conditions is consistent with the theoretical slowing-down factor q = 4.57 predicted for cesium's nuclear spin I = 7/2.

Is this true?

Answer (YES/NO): NO